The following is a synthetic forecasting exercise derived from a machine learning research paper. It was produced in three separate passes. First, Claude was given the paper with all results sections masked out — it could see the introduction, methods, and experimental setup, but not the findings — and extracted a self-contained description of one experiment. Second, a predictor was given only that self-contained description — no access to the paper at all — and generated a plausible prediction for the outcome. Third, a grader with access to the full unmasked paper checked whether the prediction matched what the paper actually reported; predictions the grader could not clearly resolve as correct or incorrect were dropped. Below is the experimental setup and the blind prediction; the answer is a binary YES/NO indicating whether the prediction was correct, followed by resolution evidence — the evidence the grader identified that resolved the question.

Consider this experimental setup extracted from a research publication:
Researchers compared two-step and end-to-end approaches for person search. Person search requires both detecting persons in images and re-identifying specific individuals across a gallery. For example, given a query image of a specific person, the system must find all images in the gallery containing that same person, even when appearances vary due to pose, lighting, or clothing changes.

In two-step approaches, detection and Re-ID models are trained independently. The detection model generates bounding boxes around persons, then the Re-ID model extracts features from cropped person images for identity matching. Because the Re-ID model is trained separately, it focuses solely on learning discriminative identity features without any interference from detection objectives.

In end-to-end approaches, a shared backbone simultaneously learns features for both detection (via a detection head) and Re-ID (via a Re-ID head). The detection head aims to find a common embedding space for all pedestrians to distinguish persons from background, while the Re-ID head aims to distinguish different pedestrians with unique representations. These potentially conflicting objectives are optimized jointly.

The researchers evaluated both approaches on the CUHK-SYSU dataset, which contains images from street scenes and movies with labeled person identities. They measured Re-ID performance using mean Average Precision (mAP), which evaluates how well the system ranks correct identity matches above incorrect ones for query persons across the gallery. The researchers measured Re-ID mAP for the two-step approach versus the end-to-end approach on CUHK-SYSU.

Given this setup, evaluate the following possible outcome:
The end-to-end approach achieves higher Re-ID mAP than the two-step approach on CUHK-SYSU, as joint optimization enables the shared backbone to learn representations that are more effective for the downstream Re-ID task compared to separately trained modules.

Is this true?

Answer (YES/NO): NO